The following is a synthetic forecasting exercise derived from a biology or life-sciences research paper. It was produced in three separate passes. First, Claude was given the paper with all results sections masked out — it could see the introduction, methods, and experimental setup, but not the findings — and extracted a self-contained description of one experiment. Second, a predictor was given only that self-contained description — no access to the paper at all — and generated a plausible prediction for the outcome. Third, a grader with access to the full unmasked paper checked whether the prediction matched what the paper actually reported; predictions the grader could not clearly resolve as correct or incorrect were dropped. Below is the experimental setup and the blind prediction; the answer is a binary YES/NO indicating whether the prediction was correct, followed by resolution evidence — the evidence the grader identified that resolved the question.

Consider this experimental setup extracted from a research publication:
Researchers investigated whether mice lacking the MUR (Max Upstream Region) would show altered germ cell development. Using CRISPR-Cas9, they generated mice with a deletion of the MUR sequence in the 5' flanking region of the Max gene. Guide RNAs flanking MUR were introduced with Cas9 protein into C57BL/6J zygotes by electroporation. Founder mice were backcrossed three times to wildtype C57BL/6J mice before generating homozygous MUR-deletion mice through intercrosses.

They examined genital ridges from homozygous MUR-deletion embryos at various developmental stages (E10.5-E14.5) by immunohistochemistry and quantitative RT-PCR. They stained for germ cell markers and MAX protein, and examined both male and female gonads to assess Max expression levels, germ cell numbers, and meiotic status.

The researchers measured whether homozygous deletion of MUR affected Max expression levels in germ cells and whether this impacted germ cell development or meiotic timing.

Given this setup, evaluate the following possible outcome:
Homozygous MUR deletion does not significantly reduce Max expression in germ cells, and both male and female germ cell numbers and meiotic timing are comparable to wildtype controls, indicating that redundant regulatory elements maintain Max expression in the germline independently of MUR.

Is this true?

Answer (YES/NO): NO